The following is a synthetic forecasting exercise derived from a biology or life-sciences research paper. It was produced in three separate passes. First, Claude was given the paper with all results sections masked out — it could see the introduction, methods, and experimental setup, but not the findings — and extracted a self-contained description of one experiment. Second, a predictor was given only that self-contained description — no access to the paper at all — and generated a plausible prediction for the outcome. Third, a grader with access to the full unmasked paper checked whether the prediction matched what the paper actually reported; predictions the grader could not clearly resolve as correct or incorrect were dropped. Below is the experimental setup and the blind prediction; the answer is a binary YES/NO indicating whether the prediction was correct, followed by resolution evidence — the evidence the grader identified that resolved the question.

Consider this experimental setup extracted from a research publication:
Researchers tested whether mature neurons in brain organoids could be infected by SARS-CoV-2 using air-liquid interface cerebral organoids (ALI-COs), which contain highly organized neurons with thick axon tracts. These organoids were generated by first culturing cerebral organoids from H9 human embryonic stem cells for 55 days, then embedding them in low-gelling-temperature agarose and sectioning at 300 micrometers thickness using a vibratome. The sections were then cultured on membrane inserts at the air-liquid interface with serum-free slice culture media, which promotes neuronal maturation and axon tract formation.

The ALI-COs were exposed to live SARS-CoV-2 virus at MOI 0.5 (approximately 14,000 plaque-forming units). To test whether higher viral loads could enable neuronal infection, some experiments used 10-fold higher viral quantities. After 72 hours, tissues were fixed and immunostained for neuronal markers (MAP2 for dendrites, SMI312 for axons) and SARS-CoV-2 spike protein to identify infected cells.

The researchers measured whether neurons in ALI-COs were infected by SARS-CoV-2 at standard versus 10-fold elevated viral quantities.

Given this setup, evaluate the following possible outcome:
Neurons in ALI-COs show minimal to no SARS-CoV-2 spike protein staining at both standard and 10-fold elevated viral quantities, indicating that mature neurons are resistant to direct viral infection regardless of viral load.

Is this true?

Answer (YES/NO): NO